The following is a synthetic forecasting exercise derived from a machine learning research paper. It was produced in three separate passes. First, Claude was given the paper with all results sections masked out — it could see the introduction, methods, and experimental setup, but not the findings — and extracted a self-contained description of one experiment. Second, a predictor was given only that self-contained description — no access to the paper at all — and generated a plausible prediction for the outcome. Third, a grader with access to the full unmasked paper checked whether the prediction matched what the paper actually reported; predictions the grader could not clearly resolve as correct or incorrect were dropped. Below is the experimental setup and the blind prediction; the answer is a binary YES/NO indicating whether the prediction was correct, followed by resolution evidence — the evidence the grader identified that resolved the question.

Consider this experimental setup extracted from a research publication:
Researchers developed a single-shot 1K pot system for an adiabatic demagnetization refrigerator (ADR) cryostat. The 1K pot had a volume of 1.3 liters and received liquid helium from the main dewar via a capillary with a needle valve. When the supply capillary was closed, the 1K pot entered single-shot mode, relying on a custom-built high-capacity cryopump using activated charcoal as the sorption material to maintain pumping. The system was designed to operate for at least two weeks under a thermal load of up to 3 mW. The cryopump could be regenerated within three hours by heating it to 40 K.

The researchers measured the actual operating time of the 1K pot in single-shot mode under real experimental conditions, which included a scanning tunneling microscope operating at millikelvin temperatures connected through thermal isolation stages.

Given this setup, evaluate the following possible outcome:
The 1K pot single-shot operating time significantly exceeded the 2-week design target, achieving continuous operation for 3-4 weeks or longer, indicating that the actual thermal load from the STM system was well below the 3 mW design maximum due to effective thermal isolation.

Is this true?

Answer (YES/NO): YES